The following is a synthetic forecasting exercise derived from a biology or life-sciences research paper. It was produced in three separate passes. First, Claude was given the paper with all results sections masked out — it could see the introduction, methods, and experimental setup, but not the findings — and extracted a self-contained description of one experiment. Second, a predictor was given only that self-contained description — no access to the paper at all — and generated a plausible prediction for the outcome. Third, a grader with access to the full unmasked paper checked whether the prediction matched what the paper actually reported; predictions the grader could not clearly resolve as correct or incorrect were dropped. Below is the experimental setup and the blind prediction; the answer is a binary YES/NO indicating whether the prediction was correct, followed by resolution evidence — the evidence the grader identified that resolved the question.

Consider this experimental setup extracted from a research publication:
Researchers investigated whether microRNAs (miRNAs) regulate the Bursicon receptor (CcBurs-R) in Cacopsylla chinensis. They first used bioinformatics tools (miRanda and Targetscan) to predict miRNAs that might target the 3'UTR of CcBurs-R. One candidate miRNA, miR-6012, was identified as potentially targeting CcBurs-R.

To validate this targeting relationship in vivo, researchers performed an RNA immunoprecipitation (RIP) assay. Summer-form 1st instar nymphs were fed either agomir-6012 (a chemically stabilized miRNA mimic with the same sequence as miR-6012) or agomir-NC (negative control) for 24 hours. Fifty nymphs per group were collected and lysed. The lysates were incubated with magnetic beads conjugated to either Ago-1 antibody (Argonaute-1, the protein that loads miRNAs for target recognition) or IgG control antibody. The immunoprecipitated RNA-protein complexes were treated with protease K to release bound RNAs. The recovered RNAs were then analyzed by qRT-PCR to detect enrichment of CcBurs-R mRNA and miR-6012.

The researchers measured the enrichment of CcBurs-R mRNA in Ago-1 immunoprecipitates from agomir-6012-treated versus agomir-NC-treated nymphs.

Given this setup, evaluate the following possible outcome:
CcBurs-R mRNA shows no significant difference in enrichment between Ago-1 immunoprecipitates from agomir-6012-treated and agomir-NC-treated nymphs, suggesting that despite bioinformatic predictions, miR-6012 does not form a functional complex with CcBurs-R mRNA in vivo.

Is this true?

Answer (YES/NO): NO